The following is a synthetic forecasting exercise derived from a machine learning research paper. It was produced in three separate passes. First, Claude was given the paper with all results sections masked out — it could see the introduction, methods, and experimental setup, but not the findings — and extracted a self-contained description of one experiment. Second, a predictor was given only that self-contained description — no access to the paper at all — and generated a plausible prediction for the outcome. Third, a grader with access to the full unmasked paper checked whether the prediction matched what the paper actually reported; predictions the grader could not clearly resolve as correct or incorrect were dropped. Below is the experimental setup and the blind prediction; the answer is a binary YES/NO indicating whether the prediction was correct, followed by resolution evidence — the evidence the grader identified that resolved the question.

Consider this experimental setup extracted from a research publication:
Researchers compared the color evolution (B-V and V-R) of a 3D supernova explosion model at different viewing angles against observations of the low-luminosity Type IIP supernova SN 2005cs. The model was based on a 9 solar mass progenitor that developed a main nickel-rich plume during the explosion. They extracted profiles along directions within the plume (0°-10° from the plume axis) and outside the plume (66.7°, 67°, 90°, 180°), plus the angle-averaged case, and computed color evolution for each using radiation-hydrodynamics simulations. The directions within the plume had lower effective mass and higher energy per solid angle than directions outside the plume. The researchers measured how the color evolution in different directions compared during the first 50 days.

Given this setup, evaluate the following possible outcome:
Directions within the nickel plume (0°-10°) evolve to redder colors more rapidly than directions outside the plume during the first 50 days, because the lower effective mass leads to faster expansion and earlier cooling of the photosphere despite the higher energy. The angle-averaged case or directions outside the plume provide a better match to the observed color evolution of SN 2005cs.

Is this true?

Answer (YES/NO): NO